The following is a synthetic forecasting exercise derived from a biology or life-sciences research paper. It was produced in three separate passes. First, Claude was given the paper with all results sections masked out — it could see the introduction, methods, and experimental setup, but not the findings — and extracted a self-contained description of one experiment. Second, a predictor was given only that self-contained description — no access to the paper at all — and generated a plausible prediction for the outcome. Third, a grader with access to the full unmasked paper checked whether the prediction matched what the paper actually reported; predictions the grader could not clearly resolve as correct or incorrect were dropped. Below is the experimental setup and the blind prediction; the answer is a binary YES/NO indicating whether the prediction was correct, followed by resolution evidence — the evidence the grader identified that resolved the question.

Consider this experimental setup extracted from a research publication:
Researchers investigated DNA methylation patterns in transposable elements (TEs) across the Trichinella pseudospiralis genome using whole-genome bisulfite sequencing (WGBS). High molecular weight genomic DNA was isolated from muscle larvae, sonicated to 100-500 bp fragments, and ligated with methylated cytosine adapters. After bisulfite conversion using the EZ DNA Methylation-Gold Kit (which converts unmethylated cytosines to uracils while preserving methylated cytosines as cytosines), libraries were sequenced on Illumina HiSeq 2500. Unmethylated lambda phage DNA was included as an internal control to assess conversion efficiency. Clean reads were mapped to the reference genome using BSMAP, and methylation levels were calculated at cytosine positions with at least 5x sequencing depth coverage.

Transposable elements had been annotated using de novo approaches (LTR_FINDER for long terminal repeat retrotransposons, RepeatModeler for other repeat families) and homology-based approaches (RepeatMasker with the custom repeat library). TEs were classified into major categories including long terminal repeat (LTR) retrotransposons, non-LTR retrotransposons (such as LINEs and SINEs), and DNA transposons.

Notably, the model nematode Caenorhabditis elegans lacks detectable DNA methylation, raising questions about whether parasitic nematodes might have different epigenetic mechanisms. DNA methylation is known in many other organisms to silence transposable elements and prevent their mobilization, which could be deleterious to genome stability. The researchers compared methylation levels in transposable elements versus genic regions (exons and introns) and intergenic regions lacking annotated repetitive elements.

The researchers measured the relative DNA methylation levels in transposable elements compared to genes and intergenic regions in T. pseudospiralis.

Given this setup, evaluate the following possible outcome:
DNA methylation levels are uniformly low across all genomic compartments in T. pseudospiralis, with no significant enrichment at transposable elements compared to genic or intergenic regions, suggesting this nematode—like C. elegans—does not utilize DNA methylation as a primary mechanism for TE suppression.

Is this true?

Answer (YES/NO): NO